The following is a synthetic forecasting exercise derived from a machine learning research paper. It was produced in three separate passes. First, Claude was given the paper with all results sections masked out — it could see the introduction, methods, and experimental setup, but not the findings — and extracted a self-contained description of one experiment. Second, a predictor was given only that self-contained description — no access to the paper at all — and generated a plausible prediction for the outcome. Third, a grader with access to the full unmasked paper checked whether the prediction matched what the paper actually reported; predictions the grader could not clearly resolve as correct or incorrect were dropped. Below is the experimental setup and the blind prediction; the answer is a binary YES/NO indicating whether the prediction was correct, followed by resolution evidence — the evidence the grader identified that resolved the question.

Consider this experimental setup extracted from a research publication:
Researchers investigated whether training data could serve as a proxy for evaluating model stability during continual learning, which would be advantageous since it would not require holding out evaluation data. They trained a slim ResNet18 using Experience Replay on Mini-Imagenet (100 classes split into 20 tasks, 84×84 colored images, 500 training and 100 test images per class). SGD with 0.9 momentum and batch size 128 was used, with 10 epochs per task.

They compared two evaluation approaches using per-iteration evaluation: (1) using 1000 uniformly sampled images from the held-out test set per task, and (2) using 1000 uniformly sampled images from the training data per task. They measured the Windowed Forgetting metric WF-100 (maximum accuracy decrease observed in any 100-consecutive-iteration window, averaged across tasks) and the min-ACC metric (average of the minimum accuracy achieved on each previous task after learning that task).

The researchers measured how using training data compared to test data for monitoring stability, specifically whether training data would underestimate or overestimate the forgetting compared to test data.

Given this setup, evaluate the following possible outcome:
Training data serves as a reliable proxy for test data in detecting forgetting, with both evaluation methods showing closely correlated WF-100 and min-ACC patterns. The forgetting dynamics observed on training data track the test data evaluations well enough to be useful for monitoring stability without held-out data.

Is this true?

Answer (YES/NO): NO